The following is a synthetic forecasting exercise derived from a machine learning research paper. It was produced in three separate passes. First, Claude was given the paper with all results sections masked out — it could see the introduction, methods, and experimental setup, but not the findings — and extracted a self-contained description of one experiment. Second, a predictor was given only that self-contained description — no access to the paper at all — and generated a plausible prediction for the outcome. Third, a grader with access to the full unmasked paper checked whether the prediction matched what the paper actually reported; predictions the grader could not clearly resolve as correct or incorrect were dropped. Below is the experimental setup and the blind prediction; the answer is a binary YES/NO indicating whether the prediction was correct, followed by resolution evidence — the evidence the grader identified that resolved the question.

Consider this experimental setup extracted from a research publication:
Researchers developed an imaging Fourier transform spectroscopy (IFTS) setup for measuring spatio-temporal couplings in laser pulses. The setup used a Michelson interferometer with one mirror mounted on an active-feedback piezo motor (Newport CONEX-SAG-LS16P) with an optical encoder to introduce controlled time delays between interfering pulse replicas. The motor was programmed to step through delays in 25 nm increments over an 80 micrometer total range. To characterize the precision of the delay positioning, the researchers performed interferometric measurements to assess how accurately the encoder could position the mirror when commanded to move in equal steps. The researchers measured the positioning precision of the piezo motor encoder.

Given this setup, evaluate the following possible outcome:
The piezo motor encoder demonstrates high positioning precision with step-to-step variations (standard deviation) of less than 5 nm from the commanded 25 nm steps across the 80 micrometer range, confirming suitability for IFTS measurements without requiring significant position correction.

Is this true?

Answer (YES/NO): NO